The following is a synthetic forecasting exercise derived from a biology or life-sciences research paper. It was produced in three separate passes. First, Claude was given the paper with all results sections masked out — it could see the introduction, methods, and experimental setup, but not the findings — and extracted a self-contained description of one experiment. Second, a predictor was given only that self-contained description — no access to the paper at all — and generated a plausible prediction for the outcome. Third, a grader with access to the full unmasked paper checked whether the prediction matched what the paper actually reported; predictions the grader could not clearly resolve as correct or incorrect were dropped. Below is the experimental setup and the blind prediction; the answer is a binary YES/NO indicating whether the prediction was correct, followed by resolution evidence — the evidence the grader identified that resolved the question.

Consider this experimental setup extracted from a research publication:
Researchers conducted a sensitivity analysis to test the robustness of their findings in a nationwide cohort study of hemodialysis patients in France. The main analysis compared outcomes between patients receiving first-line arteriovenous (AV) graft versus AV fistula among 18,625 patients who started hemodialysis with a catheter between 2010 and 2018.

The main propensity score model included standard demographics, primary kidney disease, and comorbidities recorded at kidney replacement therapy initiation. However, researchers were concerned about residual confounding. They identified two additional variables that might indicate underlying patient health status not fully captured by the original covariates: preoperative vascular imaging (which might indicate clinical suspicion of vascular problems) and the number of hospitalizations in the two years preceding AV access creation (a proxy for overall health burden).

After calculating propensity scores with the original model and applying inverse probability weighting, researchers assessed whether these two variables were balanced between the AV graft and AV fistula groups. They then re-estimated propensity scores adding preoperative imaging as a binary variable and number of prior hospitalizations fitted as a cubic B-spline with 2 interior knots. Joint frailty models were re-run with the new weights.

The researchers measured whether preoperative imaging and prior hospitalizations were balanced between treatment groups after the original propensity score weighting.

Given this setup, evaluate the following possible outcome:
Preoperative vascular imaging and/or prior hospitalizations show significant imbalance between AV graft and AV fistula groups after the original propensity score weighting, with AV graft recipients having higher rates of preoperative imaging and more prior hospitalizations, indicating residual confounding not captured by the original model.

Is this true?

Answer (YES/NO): YES